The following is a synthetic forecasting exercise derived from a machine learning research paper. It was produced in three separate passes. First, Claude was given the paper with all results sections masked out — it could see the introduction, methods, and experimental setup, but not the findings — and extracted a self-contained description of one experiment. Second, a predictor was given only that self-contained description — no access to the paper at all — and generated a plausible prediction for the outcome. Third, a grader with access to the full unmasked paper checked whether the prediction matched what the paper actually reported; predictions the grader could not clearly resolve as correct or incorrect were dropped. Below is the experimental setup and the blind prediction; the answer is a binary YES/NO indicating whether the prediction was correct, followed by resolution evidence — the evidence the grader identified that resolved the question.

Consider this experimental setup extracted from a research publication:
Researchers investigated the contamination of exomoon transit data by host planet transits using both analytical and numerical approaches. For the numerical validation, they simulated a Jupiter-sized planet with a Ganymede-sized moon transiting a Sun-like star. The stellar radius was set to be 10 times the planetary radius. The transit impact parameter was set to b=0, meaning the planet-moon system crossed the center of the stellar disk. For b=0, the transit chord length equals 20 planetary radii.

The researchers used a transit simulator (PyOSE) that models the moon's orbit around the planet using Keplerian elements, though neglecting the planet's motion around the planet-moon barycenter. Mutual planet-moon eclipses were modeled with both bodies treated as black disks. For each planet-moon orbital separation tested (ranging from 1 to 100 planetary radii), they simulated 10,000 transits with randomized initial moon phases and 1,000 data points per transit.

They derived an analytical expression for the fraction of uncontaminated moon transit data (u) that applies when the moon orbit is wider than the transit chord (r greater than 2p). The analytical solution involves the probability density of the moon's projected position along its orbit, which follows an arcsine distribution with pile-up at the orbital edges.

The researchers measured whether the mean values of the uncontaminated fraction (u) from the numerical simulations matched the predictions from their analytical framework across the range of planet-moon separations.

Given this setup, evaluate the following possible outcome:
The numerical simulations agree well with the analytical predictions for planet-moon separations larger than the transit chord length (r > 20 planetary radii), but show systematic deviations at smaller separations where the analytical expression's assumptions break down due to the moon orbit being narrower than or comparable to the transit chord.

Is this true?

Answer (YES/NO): NO